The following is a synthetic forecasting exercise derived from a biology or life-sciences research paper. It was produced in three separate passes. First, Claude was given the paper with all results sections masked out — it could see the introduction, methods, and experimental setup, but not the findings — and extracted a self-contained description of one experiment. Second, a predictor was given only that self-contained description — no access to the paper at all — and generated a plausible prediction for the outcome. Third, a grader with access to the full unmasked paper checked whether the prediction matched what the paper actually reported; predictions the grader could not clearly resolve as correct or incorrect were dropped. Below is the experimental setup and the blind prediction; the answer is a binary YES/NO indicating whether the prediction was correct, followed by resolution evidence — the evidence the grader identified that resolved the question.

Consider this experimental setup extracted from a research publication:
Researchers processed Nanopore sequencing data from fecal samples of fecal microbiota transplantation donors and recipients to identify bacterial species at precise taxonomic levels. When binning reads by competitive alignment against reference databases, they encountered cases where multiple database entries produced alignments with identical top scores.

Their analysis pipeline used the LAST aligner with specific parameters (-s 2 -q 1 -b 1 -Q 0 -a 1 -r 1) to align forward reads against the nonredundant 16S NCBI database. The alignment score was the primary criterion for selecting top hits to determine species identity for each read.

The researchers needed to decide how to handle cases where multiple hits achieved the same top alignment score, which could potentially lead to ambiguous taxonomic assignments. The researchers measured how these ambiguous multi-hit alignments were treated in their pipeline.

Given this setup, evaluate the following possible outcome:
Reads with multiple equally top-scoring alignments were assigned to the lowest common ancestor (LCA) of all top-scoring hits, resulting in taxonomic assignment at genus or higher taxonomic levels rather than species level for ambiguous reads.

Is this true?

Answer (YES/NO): NO